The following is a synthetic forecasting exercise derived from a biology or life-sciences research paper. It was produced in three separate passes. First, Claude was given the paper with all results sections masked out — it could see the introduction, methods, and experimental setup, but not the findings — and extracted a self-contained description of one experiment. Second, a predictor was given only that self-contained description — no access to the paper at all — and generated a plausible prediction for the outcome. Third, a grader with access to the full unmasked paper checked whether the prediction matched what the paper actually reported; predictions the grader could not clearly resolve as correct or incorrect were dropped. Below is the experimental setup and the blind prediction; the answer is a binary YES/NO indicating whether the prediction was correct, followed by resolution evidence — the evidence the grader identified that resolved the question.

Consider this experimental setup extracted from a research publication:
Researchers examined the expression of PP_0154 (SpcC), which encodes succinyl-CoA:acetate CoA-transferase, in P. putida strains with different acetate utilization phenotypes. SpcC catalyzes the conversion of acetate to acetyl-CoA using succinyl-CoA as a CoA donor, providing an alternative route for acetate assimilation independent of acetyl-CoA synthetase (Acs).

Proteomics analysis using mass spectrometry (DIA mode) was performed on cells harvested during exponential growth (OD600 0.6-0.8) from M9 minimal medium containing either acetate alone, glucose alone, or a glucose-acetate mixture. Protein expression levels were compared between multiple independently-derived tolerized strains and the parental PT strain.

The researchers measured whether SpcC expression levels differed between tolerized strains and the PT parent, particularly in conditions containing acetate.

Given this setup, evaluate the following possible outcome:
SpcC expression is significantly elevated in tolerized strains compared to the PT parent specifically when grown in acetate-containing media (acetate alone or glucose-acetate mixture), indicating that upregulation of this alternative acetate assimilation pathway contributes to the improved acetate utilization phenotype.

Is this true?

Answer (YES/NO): YES